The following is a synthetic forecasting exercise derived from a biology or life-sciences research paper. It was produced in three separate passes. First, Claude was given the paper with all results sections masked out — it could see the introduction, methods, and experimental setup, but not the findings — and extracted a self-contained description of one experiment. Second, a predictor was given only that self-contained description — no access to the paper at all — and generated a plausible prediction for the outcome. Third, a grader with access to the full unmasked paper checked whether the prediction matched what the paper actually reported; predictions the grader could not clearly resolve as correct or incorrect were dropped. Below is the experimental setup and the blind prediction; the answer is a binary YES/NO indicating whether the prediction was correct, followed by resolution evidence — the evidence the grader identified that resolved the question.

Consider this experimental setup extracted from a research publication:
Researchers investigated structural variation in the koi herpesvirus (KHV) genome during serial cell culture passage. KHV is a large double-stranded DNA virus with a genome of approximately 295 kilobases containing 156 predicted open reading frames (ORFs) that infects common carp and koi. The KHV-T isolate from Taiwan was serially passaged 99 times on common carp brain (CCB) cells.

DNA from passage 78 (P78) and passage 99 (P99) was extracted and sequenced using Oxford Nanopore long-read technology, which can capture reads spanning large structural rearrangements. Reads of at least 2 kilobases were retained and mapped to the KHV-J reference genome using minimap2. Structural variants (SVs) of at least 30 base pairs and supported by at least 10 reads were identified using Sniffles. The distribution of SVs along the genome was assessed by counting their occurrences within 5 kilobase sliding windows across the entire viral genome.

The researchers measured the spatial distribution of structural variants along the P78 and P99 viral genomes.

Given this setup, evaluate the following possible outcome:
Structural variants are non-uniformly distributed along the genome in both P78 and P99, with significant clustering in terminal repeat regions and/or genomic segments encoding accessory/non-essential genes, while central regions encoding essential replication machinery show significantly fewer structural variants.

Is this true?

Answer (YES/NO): NO